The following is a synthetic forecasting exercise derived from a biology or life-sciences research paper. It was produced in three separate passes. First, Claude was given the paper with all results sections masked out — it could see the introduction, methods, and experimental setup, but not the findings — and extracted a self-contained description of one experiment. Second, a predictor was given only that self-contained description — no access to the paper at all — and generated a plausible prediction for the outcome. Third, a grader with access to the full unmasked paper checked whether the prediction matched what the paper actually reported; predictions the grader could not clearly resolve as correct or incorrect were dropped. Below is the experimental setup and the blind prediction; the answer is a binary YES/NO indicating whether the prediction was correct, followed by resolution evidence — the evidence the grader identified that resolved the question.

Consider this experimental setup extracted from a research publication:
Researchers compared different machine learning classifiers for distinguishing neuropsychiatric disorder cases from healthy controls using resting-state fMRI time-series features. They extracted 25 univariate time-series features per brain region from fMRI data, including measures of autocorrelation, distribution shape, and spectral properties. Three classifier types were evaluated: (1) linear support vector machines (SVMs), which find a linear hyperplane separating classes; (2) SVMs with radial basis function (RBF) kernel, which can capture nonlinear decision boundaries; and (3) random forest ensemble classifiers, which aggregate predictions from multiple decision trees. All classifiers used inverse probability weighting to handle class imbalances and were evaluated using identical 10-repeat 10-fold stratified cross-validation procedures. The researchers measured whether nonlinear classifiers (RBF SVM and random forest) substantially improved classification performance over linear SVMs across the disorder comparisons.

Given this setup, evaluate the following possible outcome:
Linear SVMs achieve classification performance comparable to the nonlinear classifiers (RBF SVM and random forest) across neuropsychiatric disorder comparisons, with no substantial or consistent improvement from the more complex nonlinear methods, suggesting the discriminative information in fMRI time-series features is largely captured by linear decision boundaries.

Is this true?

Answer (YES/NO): YES